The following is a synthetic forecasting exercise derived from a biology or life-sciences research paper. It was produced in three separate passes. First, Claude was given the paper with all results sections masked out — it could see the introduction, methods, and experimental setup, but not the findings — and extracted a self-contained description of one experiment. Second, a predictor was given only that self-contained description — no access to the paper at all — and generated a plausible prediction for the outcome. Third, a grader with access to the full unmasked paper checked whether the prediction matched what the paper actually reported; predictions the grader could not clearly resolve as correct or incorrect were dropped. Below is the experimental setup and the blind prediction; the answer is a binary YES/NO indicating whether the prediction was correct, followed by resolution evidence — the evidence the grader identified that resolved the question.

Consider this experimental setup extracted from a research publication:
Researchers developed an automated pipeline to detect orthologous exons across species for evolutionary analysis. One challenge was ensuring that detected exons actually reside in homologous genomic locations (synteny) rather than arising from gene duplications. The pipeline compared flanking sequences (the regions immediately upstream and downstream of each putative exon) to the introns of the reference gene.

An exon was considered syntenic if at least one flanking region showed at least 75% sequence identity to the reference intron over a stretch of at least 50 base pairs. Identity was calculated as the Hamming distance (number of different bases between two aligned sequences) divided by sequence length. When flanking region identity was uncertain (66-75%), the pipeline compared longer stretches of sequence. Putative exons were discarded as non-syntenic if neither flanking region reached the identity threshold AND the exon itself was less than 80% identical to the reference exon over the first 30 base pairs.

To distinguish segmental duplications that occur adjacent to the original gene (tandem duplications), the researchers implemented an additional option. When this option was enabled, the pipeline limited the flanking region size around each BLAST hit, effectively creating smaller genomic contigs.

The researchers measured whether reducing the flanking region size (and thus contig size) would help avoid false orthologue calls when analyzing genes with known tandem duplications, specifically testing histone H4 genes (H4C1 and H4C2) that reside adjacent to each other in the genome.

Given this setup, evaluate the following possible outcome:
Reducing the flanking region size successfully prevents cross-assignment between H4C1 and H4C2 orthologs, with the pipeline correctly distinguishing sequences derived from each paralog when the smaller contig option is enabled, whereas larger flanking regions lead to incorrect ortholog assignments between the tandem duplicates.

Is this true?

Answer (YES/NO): NO